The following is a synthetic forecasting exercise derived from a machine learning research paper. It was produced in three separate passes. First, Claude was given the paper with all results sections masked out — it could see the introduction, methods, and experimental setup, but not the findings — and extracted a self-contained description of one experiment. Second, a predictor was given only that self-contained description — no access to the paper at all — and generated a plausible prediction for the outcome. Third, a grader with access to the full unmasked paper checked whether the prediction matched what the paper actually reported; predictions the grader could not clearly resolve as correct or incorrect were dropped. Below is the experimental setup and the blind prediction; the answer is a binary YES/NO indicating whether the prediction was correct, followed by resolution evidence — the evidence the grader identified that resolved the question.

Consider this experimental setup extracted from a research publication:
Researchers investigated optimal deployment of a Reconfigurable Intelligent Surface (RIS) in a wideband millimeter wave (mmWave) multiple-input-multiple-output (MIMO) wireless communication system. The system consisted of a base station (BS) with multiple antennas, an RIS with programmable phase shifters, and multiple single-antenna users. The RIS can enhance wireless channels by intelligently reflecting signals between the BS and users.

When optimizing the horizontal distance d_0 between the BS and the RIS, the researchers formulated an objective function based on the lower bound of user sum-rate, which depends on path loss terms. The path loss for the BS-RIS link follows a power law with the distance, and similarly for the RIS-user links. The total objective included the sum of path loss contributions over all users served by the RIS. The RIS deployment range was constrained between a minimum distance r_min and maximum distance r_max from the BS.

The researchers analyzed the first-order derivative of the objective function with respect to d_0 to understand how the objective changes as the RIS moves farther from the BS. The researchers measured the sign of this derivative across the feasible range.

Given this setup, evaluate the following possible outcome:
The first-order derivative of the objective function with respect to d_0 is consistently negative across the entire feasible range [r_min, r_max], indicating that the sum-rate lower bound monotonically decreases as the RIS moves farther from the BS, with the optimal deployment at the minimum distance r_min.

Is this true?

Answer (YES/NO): YES